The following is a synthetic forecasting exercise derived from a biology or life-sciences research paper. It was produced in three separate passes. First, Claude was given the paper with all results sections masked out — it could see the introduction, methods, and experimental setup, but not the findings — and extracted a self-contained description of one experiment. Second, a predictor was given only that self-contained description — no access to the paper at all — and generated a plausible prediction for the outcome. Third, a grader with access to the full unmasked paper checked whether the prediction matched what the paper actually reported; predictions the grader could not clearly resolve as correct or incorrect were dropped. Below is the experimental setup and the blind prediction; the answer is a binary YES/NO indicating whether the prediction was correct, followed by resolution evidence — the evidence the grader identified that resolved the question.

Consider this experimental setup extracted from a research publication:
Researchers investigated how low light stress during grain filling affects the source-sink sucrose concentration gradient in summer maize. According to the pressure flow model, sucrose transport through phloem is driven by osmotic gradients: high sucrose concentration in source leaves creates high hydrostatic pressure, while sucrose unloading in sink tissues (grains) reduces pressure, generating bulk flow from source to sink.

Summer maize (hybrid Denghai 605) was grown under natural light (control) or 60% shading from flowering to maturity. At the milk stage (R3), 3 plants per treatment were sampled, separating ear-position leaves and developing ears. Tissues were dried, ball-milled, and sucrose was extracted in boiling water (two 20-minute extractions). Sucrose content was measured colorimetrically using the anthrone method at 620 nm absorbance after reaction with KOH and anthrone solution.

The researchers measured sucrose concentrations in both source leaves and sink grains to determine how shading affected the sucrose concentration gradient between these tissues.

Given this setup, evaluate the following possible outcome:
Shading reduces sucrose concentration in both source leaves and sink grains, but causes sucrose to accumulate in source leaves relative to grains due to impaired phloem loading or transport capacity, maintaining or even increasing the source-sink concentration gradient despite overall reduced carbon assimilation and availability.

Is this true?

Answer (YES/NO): NO